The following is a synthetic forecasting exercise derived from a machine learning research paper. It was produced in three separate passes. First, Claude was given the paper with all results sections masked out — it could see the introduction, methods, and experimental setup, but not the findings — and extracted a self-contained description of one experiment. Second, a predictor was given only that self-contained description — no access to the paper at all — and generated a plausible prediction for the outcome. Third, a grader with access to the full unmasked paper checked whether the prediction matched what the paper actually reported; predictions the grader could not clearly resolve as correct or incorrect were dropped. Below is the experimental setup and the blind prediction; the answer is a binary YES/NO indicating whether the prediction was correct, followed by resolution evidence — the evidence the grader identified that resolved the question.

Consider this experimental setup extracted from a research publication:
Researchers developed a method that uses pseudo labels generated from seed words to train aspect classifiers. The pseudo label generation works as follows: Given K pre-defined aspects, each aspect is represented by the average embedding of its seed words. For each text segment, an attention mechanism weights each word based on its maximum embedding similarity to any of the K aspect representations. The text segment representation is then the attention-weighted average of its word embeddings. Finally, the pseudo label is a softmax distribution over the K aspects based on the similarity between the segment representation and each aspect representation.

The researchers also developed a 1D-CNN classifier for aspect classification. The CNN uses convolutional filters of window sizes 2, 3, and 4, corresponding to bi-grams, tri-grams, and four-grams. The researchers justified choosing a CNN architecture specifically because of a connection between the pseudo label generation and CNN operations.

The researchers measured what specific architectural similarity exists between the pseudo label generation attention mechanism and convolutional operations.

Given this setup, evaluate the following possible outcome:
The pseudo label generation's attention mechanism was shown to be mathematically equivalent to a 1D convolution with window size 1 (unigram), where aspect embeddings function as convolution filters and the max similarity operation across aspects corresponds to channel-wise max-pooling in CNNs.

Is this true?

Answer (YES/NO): NO